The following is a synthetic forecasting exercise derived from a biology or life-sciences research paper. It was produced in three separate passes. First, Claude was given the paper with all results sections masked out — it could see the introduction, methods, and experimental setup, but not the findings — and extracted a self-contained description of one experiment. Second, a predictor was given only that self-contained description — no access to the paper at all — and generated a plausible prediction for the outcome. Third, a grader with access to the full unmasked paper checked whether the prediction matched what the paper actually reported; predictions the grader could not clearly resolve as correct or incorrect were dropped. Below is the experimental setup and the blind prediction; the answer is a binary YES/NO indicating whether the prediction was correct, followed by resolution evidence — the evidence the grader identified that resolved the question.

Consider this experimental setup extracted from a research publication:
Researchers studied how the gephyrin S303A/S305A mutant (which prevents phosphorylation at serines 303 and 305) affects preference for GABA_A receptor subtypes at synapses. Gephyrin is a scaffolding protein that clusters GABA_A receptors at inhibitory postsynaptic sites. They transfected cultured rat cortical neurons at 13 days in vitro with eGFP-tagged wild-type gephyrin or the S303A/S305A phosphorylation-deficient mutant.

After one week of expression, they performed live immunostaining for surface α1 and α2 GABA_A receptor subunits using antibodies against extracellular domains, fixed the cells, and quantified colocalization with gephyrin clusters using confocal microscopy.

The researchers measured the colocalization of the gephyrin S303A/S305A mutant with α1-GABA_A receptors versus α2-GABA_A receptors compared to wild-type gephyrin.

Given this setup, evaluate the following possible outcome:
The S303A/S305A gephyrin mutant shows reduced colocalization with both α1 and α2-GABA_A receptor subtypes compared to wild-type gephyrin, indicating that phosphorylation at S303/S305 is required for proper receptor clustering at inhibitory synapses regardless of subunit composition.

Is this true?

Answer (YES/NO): NO